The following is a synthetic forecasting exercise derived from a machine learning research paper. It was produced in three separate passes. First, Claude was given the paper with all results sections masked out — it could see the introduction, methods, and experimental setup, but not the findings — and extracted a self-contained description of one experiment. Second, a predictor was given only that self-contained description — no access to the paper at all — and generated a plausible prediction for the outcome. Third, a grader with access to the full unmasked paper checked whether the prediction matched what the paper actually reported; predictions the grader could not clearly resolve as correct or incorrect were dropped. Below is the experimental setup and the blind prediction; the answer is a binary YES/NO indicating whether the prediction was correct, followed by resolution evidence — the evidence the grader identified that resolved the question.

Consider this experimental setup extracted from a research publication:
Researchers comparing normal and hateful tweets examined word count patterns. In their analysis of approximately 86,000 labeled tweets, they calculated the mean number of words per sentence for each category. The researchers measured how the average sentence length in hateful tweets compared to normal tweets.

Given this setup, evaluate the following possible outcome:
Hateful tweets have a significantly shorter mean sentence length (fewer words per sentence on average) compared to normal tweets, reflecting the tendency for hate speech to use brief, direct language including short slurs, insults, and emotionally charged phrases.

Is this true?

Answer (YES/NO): NO